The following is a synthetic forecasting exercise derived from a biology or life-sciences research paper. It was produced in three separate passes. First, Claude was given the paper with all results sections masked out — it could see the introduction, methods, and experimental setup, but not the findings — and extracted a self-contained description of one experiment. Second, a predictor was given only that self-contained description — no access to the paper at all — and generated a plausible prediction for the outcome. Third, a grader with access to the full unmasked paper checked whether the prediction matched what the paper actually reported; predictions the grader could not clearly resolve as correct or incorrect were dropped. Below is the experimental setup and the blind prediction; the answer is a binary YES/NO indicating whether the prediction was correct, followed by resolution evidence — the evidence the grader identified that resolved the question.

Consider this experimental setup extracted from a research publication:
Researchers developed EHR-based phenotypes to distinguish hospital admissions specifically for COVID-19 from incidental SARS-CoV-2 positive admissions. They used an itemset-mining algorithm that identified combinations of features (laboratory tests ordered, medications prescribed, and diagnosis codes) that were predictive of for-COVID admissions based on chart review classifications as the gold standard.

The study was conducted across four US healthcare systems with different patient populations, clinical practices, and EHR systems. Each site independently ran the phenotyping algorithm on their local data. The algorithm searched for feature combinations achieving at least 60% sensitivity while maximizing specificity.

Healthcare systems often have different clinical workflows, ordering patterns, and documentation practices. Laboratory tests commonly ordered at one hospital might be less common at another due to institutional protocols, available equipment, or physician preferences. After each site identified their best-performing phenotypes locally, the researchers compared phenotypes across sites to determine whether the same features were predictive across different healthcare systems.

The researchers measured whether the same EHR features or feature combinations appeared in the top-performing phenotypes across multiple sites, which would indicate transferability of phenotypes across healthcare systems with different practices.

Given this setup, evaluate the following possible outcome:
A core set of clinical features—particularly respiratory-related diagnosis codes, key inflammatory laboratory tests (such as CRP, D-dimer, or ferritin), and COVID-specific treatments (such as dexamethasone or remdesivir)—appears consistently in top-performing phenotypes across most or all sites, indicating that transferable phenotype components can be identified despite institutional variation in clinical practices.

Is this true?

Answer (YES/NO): YES